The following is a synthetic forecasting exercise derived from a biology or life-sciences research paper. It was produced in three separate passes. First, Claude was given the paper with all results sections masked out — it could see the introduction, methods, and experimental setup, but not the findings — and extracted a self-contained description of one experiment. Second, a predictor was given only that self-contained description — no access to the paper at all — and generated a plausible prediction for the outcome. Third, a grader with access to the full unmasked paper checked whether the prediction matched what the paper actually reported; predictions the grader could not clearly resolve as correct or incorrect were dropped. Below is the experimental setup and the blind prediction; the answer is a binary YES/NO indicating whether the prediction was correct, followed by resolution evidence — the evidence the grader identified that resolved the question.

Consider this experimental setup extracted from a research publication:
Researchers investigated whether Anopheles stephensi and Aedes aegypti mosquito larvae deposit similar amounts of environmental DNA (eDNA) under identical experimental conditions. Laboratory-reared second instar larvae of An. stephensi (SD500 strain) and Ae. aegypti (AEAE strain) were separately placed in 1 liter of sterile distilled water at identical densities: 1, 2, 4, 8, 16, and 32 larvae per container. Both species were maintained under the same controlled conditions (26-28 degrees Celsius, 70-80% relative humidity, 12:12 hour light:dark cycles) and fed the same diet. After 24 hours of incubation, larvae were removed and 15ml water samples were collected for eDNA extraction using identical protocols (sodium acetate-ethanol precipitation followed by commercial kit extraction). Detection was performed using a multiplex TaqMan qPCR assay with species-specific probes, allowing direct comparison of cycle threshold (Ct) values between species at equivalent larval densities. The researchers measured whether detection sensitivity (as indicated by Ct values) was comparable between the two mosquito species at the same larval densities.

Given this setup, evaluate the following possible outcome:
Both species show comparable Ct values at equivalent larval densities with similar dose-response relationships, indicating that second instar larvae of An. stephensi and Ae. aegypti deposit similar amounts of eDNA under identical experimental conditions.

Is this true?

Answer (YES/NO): NO